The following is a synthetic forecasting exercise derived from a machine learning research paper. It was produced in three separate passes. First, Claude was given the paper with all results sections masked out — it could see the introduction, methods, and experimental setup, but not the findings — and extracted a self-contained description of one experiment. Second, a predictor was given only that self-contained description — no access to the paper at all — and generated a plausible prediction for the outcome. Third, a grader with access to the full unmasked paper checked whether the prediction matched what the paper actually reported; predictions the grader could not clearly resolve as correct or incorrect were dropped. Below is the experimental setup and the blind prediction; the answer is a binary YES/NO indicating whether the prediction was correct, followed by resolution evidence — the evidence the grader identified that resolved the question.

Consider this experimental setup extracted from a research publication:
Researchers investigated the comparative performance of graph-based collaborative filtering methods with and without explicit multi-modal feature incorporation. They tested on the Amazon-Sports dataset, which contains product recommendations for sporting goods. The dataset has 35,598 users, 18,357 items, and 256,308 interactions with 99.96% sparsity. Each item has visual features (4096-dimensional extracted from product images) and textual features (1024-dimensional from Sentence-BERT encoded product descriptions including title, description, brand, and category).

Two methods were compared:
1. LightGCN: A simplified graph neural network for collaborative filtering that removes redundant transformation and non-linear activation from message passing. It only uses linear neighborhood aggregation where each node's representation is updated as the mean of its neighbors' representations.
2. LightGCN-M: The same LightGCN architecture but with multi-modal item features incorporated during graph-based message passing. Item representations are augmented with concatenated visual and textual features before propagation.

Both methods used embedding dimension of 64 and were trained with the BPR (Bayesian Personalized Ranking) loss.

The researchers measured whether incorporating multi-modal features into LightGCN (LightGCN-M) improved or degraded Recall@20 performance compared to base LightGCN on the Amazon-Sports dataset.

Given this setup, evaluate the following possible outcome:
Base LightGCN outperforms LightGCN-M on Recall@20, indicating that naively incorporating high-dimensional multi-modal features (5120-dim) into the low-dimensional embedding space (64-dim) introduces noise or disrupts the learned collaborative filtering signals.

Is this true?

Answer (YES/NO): YES